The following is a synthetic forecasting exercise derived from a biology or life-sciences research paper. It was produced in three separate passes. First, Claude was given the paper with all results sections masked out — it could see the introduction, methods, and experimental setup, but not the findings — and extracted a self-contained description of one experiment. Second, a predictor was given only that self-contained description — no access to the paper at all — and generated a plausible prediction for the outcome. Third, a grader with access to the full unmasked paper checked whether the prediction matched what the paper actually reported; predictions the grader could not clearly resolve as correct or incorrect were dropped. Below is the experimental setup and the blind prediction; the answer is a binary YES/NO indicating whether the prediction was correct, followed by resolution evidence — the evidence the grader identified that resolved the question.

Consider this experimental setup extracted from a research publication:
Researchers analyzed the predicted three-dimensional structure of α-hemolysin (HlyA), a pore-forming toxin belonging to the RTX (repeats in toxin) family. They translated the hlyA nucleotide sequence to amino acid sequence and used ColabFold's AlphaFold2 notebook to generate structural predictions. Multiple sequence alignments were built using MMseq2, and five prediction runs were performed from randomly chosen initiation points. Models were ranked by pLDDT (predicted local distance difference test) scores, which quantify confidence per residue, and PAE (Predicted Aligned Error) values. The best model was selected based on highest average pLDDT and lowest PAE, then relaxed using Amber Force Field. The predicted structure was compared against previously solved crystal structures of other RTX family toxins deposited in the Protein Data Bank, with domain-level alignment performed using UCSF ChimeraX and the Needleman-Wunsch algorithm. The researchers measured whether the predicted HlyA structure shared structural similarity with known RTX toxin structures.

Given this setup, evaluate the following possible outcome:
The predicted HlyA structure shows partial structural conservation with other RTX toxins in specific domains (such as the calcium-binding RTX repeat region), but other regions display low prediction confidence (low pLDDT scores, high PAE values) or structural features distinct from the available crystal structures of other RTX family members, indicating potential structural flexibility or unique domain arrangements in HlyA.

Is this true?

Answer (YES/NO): NO